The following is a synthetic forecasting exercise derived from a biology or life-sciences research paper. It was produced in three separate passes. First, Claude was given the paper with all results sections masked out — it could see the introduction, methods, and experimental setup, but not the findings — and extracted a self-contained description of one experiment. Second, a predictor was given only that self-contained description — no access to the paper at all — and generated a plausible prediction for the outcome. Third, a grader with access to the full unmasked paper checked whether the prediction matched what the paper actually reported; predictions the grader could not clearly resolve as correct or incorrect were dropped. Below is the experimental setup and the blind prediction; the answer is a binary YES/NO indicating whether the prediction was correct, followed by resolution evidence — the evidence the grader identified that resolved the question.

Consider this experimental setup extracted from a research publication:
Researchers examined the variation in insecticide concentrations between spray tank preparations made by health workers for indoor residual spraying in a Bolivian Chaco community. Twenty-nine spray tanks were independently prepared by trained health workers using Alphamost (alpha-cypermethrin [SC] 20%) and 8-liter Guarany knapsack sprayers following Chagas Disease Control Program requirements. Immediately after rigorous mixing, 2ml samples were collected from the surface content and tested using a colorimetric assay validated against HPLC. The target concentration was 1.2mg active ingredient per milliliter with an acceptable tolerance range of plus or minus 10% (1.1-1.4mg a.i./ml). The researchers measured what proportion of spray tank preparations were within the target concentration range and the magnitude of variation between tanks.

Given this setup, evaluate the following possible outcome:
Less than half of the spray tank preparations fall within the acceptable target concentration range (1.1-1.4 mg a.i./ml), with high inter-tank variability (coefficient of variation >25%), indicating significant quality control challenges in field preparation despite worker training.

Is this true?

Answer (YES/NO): YES